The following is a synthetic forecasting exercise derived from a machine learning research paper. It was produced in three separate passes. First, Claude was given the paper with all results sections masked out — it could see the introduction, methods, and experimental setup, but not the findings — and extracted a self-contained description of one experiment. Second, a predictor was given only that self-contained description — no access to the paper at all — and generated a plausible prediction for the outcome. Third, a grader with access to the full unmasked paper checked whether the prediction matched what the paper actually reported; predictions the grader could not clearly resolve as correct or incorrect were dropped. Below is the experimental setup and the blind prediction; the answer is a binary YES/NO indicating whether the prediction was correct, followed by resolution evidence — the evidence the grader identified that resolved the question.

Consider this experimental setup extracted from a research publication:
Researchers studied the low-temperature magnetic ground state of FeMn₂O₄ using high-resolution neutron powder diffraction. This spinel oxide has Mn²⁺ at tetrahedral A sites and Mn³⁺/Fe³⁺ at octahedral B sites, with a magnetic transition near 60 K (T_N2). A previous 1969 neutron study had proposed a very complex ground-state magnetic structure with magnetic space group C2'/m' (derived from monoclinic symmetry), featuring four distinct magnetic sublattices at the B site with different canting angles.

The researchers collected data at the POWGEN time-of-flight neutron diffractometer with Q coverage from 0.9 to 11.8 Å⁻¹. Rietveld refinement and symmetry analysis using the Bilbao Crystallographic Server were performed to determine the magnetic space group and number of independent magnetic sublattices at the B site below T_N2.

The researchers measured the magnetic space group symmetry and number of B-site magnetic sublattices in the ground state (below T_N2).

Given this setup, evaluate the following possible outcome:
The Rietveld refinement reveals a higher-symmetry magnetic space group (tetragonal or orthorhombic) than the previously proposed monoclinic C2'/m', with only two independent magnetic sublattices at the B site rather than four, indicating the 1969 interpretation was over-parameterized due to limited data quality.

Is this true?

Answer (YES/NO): YES